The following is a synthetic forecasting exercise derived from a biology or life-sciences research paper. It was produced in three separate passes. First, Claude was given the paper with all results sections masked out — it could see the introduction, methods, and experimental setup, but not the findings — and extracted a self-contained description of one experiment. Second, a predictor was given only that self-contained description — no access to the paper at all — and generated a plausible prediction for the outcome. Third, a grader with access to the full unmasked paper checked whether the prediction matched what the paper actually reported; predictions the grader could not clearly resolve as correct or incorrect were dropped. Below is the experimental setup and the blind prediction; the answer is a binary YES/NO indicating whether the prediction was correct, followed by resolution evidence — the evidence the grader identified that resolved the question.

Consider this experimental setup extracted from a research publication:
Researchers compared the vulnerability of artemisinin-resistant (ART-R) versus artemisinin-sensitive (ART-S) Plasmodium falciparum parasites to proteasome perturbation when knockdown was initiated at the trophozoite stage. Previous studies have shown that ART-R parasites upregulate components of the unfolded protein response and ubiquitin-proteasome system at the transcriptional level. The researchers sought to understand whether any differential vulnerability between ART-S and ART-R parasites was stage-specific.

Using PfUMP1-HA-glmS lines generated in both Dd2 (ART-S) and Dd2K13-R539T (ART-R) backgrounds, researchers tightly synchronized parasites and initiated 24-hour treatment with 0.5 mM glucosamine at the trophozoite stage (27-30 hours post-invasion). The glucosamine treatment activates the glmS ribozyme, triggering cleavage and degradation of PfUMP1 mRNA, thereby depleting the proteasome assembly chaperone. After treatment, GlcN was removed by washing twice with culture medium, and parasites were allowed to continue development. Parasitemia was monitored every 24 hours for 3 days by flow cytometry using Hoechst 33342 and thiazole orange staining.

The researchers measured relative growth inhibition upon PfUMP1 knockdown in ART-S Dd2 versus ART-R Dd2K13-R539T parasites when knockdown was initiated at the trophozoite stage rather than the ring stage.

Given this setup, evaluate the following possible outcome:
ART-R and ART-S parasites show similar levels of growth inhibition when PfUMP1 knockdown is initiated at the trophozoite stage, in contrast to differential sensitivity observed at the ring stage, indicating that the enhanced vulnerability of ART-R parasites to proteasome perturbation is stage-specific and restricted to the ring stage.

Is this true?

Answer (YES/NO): NO